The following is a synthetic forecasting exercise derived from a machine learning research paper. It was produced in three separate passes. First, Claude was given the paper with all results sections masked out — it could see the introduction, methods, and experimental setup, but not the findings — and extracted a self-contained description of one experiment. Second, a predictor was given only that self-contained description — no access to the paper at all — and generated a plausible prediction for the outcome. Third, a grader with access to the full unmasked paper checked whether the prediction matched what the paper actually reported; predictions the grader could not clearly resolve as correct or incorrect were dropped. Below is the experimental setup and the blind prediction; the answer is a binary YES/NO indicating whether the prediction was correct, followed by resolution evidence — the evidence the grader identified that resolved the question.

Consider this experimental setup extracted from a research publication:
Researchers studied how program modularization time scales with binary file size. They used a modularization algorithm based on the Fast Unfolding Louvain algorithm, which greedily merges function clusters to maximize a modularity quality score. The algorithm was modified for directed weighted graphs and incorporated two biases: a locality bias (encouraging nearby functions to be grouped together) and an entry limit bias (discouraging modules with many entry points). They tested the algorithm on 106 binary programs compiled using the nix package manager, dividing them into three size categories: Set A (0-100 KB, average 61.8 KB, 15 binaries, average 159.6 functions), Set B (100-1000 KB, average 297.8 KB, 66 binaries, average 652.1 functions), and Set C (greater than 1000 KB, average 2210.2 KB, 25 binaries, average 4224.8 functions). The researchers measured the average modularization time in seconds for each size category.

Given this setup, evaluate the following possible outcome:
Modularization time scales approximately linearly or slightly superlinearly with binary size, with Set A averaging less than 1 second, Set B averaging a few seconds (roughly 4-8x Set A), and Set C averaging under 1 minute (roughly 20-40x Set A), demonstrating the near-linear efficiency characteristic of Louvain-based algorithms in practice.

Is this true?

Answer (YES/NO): NO